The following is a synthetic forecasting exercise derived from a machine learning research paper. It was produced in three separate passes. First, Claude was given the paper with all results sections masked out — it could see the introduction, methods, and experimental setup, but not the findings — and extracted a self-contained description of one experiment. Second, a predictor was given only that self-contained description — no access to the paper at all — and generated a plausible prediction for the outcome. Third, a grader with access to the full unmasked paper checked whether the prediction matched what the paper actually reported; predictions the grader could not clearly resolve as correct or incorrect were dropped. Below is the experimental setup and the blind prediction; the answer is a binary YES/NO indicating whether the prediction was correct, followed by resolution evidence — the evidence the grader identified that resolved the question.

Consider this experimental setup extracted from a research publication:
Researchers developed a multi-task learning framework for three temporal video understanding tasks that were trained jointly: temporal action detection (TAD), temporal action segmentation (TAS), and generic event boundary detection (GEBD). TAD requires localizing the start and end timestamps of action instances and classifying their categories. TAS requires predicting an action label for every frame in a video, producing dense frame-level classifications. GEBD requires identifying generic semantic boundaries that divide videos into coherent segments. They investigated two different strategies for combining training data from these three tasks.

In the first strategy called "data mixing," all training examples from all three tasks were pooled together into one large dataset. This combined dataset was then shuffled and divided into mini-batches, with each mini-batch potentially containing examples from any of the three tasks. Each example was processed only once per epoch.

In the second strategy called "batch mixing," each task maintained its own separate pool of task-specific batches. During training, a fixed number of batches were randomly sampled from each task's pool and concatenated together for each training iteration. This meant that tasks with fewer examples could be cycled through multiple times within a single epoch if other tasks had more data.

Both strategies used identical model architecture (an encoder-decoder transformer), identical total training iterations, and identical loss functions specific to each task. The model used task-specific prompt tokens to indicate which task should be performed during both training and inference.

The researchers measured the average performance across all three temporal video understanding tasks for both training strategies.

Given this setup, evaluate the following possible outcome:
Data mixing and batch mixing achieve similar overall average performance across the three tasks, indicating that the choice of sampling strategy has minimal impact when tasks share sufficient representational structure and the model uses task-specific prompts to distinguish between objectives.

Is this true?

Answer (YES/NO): YES